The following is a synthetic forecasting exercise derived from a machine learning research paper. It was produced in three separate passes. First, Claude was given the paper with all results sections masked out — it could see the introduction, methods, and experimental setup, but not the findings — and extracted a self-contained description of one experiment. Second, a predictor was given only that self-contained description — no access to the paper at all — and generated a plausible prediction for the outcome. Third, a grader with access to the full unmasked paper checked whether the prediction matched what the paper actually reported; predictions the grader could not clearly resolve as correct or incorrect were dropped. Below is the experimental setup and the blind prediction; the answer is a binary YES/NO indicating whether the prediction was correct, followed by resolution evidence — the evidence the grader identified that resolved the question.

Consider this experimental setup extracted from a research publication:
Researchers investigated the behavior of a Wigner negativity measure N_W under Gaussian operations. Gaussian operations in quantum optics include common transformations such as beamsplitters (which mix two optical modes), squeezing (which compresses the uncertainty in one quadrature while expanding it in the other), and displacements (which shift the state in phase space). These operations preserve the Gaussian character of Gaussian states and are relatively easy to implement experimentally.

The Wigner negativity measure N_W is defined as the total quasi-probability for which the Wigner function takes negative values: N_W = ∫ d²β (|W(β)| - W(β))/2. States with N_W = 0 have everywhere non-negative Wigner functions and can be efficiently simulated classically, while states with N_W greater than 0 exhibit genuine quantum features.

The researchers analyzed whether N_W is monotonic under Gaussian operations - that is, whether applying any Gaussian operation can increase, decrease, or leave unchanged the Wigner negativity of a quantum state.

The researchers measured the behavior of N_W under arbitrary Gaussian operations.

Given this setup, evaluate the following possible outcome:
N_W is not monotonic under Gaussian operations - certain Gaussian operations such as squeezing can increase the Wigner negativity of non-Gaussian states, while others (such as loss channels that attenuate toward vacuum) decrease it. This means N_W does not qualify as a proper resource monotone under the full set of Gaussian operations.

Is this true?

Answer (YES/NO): NO